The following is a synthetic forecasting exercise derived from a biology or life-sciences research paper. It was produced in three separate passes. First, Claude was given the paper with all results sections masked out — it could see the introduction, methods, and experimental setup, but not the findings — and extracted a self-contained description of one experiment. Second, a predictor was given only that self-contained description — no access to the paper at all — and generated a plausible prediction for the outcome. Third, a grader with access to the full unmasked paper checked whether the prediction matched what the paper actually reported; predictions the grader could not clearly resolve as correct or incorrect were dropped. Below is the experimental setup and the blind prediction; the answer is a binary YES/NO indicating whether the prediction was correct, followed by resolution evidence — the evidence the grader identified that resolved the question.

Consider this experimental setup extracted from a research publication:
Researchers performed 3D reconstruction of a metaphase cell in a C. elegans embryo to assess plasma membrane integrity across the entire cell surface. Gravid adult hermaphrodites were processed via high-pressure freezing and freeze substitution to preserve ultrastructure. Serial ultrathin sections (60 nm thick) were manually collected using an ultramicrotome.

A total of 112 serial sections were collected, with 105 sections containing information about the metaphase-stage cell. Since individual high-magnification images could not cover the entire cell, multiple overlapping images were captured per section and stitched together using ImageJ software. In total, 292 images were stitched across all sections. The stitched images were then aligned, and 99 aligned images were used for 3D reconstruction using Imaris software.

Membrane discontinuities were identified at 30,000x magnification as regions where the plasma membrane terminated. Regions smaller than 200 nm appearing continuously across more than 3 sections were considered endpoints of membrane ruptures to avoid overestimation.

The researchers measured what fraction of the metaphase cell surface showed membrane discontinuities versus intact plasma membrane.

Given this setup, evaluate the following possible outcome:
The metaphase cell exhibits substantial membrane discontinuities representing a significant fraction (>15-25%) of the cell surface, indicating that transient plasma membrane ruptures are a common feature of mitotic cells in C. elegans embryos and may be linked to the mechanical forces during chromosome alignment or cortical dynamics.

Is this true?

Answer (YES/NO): YES